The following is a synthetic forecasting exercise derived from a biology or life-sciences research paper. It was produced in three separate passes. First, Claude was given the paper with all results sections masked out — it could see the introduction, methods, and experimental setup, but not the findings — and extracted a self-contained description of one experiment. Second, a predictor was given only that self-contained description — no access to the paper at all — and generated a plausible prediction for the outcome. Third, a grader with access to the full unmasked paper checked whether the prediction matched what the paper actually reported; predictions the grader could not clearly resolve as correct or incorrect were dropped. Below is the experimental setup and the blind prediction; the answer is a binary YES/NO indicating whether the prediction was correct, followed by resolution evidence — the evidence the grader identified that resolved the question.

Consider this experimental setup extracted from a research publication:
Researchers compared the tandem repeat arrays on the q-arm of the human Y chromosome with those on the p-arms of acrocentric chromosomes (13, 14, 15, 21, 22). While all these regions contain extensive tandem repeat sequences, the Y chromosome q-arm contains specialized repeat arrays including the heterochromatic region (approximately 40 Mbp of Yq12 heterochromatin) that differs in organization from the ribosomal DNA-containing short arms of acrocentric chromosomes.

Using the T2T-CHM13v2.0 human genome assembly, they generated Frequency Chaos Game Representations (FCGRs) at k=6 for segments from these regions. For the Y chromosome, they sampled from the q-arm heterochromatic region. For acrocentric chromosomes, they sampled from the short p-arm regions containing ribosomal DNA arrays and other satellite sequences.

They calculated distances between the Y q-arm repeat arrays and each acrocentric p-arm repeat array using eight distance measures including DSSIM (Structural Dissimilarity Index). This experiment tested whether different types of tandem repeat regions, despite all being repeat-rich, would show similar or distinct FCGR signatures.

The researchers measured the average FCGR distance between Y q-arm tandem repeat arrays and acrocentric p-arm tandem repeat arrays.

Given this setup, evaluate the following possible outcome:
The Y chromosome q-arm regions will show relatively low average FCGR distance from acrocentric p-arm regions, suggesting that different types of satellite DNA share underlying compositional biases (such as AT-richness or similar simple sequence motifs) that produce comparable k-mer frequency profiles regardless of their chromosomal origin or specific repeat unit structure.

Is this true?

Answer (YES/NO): NO